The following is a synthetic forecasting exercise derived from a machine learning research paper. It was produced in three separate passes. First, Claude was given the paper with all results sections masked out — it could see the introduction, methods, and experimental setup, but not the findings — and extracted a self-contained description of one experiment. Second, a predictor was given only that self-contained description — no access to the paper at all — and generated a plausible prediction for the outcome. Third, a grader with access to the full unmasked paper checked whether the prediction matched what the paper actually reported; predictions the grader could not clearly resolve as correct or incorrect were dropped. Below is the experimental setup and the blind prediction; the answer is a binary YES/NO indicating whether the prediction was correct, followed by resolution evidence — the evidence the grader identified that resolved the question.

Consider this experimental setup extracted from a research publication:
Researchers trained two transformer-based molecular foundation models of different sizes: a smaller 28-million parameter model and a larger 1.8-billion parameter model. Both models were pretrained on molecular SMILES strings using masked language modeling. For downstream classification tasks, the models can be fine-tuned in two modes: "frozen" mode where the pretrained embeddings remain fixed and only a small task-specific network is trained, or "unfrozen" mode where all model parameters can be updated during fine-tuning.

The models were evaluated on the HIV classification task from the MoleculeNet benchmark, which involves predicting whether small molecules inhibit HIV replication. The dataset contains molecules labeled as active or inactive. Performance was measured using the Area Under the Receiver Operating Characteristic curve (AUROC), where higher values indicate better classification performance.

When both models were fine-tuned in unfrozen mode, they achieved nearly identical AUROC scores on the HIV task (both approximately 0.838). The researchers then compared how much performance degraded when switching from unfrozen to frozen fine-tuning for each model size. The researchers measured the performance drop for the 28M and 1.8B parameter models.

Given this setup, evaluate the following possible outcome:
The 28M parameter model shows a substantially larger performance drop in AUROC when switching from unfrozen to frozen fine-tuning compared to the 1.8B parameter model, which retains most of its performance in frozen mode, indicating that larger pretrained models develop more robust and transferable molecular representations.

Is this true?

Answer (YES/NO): NO